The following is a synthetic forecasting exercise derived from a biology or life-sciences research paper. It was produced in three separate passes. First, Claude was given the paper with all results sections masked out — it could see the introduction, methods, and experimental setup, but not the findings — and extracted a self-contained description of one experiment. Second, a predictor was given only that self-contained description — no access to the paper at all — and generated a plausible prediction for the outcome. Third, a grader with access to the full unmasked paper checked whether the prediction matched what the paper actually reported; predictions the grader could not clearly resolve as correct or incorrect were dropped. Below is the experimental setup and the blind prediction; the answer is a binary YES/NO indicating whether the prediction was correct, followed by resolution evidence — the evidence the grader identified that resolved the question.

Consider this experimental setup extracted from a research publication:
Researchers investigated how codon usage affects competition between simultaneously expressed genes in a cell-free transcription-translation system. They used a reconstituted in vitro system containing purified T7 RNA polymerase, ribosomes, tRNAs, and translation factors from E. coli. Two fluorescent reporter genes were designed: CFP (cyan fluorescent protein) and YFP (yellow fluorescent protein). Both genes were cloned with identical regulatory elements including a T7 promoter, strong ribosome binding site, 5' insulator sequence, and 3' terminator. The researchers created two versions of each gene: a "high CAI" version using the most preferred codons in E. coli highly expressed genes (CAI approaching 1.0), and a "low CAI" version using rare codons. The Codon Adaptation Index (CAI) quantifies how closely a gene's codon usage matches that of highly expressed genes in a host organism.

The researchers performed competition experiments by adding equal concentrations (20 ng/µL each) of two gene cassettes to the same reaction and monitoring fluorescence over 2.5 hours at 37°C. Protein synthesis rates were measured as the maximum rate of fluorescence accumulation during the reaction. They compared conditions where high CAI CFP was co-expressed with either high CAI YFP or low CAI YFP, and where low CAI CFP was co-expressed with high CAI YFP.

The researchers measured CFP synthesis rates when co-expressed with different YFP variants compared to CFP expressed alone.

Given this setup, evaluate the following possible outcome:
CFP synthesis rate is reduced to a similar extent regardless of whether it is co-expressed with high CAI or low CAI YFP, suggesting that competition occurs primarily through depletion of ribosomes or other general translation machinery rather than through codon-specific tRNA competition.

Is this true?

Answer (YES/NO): NO